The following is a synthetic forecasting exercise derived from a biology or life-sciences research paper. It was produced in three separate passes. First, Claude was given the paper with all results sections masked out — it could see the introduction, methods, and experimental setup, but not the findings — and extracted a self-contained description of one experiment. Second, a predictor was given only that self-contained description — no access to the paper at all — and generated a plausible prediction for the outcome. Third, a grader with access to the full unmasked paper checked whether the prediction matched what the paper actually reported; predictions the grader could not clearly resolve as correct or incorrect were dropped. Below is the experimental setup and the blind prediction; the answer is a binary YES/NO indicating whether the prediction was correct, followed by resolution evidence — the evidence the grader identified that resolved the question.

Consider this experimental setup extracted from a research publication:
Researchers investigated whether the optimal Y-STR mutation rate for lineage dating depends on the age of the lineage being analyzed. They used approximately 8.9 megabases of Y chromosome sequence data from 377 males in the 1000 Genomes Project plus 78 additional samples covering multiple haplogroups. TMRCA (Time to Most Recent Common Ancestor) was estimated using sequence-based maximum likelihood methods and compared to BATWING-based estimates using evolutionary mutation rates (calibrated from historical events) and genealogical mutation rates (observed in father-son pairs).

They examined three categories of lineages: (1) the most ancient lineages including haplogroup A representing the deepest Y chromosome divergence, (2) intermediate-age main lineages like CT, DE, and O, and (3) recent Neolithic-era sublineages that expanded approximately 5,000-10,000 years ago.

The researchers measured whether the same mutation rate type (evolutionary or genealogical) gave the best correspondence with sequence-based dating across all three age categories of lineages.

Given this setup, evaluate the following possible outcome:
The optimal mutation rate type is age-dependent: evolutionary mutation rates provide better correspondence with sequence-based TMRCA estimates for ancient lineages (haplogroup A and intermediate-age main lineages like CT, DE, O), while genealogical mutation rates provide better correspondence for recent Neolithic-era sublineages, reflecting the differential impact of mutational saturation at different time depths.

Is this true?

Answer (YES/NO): NO